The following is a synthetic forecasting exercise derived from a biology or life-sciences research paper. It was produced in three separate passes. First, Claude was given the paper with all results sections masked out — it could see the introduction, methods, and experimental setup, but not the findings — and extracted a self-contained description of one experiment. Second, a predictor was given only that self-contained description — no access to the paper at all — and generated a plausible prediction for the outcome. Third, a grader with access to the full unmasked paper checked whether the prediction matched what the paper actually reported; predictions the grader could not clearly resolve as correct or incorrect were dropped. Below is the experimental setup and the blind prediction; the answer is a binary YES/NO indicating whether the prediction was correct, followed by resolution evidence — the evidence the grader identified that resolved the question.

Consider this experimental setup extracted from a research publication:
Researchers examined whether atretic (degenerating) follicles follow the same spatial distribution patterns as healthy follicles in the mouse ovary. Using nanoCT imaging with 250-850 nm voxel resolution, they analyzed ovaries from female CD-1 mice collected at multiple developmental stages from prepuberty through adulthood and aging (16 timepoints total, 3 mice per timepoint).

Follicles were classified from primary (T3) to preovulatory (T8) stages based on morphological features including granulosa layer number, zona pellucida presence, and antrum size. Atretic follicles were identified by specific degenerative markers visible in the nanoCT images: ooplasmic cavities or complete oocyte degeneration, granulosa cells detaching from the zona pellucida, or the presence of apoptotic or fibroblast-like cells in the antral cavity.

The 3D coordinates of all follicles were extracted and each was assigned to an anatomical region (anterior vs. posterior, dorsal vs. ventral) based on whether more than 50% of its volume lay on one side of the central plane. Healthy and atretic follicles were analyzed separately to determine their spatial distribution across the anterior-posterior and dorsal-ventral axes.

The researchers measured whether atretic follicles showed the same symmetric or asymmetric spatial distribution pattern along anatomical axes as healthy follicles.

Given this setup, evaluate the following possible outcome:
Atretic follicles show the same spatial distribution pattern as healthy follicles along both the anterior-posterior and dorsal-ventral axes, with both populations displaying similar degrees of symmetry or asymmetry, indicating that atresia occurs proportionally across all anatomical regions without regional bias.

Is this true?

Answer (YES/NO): YES